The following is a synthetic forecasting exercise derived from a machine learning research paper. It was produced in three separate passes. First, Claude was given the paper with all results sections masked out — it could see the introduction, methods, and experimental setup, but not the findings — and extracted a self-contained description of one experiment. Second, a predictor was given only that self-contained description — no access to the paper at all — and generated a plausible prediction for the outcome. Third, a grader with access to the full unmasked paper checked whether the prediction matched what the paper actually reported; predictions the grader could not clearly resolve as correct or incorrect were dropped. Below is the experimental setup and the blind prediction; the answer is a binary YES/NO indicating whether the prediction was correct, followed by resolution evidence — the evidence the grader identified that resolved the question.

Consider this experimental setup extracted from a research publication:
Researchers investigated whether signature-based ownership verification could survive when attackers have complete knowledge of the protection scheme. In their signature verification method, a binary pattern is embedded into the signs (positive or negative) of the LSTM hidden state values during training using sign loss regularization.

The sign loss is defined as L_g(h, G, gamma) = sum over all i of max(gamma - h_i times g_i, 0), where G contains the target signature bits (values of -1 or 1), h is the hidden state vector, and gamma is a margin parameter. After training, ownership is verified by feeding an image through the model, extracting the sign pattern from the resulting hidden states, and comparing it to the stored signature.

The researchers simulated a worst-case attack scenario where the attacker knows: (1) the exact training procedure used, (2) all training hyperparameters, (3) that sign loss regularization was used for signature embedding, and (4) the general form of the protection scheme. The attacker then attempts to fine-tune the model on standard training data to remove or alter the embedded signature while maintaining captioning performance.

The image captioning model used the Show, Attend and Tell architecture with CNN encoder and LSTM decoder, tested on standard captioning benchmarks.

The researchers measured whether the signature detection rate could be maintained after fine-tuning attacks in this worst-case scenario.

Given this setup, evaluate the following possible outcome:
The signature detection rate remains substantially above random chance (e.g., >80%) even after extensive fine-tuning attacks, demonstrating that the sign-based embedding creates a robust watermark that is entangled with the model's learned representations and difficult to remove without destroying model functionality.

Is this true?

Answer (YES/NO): NO